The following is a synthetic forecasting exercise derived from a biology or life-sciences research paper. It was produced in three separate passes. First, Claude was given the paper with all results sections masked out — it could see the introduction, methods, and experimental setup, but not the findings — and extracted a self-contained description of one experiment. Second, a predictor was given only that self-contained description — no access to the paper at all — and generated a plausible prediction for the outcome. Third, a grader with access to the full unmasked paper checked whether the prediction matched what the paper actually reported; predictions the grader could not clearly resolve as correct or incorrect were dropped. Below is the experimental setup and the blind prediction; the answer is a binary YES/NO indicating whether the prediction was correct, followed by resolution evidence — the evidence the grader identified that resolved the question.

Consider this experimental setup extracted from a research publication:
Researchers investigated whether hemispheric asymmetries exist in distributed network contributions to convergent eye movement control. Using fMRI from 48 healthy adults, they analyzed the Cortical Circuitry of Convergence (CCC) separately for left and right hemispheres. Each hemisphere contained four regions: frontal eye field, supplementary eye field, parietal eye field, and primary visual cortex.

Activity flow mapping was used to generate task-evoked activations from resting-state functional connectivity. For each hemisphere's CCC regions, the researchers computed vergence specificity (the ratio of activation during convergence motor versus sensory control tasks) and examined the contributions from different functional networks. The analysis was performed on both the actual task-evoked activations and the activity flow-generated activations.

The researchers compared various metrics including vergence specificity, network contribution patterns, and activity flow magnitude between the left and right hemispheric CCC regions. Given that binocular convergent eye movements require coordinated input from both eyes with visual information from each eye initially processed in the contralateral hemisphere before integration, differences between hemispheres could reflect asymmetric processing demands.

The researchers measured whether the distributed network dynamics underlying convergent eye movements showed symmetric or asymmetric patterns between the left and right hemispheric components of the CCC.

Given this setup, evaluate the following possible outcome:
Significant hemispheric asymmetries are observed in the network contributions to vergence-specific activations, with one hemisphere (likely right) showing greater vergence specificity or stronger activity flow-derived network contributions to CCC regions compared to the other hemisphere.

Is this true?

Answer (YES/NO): NO